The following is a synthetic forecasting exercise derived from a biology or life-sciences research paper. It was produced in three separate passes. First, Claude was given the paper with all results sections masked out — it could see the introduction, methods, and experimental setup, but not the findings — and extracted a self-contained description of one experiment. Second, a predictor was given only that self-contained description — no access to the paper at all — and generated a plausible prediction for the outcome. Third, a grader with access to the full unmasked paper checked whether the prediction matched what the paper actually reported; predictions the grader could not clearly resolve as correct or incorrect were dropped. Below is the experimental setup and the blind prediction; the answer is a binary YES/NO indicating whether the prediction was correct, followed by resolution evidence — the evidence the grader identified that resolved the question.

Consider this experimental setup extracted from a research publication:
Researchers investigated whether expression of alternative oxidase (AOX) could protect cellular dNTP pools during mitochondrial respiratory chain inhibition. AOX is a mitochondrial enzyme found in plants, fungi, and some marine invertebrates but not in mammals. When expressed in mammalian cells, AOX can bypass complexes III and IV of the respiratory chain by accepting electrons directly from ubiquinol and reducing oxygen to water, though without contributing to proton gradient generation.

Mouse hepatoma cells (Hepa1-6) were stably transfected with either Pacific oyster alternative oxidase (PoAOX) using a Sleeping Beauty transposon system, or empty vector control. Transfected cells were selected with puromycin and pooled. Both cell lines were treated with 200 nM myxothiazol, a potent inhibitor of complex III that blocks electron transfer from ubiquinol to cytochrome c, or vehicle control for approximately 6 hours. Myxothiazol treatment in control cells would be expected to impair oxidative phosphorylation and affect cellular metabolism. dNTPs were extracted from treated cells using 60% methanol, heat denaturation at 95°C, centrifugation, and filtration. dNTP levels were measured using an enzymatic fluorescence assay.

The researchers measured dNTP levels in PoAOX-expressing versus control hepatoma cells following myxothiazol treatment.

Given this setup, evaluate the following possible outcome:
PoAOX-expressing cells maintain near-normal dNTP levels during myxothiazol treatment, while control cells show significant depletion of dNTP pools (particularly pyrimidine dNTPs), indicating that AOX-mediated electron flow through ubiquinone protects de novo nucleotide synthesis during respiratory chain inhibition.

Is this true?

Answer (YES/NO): NO